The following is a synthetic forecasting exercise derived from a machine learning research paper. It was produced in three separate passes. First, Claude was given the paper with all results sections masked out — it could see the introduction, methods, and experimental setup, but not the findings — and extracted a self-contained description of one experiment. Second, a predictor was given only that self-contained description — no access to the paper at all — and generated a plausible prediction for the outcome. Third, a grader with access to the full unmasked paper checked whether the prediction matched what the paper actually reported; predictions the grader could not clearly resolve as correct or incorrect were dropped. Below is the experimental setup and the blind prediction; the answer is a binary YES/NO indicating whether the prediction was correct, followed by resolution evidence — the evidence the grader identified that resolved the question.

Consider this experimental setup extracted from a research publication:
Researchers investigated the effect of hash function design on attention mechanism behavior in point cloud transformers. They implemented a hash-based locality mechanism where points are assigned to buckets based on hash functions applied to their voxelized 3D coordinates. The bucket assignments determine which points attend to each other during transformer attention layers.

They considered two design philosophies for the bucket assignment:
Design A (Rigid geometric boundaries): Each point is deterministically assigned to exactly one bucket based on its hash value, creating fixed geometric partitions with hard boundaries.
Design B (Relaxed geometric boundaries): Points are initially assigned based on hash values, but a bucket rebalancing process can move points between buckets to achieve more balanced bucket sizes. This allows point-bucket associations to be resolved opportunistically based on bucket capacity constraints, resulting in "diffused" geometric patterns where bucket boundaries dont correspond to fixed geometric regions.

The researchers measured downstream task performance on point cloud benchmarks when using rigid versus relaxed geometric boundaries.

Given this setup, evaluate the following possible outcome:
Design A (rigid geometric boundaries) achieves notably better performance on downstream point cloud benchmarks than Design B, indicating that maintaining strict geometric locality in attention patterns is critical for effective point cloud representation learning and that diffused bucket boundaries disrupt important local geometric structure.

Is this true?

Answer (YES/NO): NO